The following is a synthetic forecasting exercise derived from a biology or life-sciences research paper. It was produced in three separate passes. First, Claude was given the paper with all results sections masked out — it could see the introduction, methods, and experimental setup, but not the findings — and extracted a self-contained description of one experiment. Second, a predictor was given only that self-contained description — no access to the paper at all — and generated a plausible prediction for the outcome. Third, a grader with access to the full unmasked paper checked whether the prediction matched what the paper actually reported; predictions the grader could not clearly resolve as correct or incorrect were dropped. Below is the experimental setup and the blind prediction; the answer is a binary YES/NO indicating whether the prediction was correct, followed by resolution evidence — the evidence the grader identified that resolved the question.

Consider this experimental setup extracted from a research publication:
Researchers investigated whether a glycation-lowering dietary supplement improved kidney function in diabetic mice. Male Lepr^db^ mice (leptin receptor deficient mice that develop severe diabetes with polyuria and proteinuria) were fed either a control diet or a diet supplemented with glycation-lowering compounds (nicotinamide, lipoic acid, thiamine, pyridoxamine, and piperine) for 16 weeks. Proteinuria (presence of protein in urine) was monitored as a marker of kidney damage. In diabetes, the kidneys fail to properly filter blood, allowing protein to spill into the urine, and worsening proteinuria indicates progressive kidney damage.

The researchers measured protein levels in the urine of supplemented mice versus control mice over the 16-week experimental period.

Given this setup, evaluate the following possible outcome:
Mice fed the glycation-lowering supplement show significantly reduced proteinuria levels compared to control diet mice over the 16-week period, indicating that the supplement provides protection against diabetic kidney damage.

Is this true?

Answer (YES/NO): YES